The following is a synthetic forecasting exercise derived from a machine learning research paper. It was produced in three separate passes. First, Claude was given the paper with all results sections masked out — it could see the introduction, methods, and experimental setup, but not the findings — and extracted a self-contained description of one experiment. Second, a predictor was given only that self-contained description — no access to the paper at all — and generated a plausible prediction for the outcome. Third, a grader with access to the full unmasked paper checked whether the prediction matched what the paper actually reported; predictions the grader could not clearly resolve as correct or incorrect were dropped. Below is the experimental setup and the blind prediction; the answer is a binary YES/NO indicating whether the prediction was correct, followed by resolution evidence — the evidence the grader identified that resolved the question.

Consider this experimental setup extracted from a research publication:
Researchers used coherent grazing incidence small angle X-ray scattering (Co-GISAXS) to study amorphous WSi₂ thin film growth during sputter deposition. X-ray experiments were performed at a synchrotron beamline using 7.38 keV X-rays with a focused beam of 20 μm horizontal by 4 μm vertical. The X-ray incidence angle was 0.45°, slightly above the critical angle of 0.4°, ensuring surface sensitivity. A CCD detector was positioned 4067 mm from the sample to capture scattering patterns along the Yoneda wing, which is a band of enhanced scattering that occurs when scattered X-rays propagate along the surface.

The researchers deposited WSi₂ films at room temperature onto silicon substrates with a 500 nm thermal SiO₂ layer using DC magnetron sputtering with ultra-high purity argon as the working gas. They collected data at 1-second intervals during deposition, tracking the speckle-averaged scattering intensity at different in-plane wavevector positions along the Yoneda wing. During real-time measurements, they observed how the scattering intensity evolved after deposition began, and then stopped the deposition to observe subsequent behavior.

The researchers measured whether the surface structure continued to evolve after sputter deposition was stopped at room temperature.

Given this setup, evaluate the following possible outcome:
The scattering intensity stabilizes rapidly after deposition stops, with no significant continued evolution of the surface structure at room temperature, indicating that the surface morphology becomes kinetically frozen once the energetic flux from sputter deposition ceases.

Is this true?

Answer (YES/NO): YES